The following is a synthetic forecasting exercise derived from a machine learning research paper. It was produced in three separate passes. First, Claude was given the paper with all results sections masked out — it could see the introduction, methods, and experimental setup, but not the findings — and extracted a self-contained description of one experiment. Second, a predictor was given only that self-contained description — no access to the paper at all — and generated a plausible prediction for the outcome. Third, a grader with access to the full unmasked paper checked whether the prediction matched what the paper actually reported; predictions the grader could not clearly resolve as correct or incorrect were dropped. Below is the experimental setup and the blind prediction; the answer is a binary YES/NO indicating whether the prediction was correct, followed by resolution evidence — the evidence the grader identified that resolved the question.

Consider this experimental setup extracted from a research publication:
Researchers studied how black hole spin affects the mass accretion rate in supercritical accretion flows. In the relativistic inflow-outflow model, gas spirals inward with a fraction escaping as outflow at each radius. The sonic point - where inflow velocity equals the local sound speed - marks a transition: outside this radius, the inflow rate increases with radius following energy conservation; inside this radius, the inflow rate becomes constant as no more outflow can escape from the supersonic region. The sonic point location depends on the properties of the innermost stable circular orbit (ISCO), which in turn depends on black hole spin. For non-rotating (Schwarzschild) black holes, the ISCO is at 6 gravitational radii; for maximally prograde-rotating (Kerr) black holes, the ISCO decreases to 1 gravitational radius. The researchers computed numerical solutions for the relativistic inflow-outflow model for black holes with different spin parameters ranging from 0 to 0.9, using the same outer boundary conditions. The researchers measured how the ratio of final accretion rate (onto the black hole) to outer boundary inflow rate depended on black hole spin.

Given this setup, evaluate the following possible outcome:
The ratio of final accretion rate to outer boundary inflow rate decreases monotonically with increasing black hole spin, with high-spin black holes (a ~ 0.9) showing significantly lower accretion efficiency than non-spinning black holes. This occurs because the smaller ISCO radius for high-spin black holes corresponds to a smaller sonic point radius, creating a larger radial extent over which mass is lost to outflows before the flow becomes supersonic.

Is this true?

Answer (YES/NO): YES